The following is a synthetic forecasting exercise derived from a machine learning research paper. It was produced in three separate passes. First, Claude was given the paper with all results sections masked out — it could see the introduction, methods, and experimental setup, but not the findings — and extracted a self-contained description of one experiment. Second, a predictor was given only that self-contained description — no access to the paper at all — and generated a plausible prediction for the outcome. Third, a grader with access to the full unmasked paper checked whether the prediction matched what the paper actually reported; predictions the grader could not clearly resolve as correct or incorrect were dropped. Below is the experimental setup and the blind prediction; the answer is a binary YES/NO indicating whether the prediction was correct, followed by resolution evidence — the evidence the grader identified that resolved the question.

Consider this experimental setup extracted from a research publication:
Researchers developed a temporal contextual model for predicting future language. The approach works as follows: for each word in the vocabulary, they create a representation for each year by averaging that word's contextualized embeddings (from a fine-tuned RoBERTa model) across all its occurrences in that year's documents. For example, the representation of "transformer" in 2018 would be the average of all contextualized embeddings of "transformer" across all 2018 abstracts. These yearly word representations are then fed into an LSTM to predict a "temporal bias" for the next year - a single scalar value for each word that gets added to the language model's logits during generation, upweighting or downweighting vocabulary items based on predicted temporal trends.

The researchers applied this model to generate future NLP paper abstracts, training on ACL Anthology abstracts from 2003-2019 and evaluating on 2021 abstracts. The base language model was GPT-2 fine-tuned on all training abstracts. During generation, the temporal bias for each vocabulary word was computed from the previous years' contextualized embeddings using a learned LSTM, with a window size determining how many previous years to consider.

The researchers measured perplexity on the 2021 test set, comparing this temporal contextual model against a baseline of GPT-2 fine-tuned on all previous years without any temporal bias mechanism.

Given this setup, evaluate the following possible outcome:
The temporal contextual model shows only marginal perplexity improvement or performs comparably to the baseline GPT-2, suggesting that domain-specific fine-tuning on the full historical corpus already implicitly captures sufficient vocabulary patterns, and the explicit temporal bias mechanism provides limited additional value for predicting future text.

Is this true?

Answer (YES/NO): NO